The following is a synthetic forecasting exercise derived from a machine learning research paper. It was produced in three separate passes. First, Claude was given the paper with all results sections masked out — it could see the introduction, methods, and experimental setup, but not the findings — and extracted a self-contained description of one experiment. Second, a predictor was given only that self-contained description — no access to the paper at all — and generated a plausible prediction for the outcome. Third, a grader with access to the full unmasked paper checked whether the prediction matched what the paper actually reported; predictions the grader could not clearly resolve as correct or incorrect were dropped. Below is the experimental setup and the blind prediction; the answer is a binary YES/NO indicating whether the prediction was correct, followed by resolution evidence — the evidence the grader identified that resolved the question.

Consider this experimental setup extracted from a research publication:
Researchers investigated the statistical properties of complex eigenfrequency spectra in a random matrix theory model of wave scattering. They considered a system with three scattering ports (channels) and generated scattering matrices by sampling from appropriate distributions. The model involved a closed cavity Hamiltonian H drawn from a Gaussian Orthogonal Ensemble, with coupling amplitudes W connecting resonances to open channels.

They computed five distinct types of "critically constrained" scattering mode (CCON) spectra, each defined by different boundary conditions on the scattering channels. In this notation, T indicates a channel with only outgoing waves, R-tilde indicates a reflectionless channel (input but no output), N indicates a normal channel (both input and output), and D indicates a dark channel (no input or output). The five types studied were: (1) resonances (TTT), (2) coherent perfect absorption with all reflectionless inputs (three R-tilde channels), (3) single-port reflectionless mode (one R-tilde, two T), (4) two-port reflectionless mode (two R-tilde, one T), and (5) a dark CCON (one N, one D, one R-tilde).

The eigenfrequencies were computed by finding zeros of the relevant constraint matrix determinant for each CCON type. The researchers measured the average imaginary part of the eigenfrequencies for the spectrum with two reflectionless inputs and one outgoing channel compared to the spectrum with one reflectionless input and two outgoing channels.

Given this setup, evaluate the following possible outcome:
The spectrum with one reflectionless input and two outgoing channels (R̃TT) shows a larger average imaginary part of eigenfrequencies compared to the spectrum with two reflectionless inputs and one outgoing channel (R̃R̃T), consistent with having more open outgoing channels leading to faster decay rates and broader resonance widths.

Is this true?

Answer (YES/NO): NO